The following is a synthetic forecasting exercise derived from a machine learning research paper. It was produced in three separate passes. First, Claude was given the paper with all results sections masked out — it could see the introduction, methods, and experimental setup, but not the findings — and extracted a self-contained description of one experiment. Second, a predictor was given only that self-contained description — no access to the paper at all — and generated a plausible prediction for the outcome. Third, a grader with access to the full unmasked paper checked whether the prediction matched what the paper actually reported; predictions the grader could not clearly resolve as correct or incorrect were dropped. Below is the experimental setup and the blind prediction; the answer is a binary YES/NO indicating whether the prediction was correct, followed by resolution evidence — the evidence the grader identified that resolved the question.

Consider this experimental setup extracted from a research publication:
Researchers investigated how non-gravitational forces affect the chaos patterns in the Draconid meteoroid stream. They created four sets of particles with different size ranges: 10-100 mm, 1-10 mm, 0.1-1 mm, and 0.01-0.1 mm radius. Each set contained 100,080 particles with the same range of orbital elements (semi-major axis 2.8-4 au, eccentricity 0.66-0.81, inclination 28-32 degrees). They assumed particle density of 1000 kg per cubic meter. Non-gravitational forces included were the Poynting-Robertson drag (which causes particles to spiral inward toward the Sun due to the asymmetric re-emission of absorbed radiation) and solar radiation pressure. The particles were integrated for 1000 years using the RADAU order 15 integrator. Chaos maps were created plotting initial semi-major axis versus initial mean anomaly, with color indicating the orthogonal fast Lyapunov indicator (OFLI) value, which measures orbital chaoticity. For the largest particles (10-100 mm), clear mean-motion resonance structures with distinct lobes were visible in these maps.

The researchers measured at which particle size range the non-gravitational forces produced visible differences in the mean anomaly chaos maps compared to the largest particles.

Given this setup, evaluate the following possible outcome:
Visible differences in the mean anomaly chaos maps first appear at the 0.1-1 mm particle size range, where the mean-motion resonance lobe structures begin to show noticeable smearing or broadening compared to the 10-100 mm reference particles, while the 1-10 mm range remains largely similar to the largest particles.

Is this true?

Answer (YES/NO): NO